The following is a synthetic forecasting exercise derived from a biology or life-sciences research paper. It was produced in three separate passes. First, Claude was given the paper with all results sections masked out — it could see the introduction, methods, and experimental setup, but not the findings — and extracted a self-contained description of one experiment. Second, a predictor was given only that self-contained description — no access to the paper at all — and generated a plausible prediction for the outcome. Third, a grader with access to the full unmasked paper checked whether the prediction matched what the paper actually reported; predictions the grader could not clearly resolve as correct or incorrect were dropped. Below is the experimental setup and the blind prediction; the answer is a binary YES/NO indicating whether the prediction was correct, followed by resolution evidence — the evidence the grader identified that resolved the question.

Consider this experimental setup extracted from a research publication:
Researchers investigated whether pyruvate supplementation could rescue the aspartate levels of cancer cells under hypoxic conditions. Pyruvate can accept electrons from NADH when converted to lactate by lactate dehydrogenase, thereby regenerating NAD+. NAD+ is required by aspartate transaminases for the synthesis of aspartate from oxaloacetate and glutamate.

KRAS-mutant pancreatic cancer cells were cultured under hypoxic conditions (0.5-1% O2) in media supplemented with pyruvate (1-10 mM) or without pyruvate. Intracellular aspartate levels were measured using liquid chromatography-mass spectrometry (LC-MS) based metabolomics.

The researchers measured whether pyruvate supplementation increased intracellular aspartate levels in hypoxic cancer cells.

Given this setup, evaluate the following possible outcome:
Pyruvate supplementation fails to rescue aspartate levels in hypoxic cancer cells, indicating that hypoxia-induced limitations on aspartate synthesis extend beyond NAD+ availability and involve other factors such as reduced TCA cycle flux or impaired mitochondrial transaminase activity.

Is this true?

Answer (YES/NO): NO